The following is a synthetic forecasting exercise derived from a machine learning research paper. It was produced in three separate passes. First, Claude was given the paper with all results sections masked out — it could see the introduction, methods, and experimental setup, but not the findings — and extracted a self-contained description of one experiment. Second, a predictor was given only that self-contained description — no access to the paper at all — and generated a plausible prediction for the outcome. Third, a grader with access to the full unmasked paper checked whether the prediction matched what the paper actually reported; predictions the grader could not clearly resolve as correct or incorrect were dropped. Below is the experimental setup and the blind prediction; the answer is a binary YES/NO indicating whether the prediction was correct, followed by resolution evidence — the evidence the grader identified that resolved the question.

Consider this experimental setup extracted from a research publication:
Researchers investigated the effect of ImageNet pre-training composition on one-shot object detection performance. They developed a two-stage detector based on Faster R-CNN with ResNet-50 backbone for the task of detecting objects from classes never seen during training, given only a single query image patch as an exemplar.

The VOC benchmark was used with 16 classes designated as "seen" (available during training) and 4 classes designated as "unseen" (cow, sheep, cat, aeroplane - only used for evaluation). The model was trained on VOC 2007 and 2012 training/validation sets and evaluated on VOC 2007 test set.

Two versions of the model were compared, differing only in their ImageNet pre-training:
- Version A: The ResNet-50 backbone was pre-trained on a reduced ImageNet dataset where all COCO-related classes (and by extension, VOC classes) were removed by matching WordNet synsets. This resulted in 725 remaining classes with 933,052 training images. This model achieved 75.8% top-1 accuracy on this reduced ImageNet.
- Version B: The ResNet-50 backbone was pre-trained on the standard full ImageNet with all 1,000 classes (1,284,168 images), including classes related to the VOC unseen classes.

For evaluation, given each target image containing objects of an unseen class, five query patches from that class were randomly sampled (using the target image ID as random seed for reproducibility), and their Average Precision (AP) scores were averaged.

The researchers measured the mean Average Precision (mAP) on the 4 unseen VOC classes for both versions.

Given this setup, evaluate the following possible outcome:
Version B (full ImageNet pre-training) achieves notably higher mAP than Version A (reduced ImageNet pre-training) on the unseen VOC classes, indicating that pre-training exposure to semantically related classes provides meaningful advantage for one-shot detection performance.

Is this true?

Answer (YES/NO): YES